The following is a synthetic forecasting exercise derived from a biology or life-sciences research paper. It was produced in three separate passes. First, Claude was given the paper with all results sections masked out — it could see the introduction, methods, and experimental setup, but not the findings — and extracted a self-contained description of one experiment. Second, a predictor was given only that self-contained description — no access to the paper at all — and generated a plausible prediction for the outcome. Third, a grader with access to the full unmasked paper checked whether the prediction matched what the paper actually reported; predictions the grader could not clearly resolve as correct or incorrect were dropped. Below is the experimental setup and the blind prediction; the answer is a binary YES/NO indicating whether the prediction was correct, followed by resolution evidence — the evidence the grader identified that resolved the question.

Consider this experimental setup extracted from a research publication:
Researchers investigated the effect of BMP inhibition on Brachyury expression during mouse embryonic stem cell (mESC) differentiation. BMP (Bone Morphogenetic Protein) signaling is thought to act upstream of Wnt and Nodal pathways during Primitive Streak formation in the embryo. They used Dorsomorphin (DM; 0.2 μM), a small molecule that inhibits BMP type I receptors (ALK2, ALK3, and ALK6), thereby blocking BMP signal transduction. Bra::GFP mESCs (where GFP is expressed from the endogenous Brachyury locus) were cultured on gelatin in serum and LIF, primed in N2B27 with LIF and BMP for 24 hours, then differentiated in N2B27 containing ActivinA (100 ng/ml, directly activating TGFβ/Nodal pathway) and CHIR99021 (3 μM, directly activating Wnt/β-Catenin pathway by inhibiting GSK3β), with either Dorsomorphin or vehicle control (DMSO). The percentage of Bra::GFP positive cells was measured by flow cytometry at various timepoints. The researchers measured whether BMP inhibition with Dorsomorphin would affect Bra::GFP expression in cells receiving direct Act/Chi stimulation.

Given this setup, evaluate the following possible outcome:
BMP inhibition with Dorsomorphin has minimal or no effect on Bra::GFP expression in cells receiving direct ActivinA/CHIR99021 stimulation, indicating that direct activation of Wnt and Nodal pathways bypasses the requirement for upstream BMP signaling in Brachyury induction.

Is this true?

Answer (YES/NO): YES